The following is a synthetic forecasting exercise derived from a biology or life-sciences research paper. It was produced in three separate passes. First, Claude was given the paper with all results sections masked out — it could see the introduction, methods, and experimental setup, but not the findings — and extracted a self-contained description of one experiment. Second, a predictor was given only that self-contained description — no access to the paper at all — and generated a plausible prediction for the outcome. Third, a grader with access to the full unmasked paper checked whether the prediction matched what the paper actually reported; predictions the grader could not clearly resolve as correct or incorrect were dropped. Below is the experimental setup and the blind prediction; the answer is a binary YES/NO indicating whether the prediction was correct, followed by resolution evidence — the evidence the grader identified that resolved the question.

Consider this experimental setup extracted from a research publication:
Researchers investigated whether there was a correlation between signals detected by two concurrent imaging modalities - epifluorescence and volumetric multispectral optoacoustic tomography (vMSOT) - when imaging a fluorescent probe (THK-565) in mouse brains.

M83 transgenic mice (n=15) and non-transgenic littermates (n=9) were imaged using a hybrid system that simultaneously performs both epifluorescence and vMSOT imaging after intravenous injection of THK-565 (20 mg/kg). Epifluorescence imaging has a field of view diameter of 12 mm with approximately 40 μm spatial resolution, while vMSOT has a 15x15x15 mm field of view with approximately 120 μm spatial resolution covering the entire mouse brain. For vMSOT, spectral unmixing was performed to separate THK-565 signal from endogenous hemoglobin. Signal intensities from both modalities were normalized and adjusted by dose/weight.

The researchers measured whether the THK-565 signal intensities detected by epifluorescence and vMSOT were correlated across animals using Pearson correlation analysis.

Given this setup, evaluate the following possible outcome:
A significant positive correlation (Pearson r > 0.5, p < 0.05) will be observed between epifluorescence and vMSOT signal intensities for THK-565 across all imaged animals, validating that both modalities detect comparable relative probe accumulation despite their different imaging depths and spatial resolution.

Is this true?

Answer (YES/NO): YES